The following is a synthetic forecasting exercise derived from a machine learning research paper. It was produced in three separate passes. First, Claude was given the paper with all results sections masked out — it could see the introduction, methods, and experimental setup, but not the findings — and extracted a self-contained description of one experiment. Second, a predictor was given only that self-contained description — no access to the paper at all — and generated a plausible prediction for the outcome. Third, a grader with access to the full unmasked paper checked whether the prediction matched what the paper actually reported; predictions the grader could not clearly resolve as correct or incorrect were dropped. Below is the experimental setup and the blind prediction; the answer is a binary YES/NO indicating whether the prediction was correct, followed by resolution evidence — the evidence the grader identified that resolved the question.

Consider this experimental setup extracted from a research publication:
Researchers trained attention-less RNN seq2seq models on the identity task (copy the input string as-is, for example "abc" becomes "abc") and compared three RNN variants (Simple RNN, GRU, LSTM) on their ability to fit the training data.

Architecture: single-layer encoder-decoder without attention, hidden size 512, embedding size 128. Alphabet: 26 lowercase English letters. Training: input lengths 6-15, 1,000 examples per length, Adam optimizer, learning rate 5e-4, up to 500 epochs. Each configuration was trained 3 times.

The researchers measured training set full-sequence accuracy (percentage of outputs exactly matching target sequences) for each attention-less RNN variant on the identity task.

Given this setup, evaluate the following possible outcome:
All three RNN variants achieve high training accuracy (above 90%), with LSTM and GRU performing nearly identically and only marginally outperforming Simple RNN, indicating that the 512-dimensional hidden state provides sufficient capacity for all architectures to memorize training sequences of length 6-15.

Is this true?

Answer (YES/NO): NO